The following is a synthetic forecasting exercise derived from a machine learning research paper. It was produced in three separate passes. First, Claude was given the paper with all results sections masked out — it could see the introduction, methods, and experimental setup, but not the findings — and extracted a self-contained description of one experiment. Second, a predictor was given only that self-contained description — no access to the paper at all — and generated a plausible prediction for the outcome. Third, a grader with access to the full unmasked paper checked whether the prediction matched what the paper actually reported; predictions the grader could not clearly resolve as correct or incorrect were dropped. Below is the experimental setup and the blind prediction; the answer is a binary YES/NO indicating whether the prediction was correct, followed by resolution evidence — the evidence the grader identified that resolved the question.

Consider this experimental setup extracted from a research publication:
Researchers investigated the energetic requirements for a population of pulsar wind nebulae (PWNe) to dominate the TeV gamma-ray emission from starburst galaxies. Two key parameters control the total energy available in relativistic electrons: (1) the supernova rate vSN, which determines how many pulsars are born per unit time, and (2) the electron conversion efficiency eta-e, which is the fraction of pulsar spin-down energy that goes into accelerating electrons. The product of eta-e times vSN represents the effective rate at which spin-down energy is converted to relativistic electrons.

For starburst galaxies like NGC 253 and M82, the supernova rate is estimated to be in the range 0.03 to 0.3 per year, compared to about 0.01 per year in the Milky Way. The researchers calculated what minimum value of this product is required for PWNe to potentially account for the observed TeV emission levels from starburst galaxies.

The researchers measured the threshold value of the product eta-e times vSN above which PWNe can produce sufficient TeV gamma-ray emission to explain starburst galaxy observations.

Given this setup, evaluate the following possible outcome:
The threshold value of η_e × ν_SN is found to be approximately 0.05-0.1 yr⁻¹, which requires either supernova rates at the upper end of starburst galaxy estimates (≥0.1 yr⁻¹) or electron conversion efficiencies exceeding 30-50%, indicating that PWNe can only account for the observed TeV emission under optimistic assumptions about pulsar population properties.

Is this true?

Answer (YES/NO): NO